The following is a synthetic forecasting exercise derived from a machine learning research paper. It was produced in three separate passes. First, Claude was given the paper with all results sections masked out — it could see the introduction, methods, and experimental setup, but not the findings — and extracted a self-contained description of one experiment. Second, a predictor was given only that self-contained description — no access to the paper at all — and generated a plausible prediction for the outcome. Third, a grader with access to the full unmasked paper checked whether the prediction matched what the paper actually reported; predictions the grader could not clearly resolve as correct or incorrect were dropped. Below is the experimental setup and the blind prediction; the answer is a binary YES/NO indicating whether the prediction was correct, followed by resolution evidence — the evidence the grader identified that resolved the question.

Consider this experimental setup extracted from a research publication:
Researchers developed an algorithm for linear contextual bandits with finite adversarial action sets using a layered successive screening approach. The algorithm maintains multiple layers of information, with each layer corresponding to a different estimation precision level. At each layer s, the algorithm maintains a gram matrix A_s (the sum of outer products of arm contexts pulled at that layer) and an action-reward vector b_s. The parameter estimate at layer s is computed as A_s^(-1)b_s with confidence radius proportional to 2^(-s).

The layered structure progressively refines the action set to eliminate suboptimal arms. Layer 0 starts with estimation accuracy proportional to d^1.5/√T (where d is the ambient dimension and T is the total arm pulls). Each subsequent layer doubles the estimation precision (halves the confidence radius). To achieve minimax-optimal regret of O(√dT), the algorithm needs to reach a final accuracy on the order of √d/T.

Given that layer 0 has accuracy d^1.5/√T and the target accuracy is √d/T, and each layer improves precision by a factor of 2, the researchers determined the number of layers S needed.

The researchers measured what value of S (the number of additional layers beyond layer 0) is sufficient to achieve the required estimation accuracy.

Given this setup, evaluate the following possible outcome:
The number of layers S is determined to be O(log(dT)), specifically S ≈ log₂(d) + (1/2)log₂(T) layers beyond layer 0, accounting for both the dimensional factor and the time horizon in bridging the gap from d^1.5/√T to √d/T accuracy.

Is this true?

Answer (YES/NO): NO